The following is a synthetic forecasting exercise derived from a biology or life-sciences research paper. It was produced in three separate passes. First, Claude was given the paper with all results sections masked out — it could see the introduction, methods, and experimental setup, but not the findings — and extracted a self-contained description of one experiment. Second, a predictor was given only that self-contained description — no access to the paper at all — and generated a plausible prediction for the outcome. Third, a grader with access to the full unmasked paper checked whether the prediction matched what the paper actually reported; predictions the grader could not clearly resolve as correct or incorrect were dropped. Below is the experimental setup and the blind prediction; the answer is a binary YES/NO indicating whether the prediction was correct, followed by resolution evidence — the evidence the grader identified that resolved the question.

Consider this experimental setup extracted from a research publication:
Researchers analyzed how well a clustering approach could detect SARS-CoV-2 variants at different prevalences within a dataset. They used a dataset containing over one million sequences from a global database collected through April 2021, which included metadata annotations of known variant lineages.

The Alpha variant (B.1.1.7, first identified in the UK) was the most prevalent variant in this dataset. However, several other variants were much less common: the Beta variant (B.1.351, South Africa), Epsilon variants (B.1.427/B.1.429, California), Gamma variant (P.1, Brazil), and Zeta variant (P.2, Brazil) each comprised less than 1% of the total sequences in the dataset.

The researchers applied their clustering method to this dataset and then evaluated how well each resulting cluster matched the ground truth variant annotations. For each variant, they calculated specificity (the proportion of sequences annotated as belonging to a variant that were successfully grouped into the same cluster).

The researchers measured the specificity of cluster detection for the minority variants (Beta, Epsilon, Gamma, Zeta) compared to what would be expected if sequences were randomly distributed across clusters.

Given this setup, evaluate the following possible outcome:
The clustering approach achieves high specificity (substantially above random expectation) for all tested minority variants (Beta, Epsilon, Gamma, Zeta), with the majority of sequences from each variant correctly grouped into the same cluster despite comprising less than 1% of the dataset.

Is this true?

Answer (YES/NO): NO